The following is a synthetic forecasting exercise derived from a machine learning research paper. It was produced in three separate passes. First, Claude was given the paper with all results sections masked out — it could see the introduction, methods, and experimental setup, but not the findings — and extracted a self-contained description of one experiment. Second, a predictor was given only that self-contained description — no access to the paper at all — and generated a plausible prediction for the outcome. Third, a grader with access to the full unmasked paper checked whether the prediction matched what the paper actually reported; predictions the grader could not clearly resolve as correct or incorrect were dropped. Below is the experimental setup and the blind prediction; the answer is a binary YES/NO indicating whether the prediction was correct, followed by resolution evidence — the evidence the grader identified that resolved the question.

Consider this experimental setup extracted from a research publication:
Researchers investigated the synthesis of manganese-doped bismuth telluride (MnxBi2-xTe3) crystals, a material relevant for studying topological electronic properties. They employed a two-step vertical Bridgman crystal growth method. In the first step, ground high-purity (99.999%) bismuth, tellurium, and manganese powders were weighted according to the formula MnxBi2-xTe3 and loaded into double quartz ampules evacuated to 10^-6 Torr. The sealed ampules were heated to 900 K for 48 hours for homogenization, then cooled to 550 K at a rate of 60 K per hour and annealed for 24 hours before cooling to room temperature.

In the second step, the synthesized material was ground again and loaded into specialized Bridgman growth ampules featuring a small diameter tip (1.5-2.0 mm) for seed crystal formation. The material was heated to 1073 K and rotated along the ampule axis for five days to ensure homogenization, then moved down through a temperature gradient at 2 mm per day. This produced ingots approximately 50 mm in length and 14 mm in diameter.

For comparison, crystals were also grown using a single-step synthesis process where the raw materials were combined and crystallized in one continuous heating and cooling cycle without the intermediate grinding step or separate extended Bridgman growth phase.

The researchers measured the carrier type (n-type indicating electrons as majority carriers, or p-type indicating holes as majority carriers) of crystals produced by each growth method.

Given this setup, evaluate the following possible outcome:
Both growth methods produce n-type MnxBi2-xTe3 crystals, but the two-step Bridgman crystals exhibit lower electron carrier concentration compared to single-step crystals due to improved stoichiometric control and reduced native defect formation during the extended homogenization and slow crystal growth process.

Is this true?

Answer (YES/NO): NO